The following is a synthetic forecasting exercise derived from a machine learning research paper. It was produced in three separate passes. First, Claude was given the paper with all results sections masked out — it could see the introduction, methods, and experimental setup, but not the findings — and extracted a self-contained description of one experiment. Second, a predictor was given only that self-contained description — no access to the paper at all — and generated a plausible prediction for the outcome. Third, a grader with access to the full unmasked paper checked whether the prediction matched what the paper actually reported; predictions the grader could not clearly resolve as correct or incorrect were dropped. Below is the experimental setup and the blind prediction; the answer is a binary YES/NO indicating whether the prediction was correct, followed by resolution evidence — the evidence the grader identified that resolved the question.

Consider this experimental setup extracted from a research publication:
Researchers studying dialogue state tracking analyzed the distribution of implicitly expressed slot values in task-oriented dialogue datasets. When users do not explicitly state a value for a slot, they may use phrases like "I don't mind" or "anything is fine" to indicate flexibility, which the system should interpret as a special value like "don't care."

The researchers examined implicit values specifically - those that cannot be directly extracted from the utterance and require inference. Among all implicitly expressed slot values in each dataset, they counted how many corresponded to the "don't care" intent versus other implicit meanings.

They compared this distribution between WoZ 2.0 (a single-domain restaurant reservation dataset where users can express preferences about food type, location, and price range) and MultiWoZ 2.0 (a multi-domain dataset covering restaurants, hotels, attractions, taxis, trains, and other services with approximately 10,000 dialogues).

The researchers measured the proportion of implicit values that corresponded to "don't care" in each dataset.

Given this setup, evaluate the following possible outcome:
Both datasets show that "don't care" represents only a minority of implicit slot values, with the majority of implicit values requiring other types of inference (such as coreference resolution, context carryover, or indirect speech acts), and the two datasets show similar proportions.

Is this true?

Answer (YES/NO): NO